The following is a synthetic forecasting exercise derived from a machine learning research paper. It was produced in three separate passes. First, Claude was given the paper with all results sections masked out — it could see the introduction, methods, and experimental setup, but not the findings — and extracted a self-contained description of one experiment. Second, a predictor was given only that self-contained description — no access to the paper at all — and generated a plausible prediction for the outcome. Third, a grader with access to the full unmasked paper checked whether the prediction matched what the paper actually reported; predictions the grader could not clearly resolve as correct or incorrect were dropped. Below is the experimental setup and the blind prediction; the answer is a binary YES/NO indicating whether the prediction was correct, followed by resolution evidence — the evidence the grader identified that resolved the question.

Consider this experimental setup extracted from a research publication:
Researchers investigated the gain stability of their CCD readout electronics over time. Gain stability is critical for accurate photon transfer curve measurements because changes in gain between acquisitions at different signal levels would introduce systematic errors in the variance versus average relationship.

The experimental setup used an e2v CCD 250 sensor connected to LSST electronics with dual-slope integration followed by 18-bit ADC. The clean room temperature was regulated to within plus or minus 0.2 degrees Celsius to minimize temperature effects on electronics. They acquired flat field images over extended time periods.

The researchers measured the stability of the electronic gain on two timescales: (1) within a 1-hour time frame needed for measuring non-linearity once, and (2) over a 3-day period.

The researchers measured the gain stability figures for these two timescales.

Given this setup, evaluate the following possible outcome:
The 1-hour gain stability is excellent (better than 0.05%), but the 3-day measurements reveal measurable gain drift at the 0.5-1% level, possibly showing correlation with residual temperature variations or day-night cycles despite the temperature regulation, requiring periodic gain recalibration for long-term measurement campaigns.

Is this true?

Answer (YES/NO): NO